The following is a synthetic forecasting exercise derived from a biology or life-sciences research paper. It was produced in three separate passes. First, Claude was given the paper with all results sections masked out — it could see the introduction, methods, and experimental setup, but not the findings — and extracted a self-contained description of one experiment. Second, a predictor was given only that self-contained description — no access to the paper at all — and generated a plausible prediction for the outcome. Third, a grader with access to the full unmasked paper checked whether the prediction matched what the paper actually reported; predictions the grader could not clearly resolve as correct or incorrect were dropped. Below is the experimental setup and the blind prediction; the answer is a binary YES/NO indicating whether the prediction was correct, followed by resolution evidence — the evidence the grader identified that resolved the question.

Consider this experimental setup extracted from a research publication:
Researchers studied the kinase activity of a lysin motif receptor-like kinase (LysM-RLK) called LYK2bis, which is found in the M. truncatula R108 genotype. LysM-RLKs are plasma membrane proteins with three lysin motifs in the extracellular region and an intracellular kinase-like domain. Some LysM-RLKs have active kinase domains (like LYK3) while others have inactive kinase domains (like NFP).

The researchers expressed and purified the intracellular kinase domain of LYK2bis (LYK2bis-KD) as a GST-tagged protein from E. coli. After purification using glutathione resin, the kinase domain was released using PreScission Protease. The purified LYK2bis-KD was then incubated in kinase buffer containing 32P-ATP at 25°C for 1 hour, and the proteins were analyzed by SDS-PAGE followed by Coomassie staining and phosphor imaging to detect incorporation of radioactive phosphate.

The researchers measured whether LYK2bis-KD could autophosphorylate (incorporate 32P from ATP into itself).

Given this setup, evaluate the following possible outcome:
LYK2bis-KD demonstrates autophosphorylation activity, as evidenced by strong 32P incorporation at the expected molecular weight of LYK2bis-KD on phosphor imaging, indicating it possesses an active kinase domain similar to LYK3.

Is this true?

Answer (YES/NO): YES